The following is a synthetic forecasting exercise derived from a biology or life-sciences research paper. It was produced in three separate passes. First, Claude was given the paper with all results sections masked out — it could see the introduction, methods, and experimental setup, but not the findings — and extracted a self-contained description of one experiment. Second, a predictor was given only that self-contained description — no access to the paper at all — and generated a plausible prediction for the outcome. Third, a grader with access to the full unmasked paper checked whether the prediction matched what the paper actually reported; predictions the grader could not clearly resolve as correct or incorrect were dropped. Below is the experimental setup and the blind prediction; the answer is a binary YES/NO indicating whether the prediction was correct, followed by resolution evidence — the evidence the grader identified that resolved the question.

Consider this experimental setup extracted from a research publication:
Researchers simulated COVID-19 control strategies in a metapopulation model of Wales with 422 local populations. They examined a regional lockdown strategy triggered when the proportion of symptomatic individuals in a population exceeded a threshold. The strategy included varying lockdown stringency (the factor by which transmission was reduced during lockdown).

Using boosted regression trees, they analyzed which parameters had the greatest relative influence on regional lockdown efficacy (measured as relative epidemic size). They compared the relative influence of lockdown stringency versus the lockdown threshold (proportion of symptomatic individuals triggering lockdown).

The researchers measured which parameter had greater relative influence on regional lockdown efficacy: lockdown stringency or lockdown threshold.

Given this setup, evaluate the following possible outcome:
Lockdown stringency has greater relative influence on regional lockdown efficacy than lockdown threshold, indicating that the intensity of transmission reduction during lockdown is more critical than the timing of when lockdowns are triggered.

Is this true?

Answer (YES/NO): NO